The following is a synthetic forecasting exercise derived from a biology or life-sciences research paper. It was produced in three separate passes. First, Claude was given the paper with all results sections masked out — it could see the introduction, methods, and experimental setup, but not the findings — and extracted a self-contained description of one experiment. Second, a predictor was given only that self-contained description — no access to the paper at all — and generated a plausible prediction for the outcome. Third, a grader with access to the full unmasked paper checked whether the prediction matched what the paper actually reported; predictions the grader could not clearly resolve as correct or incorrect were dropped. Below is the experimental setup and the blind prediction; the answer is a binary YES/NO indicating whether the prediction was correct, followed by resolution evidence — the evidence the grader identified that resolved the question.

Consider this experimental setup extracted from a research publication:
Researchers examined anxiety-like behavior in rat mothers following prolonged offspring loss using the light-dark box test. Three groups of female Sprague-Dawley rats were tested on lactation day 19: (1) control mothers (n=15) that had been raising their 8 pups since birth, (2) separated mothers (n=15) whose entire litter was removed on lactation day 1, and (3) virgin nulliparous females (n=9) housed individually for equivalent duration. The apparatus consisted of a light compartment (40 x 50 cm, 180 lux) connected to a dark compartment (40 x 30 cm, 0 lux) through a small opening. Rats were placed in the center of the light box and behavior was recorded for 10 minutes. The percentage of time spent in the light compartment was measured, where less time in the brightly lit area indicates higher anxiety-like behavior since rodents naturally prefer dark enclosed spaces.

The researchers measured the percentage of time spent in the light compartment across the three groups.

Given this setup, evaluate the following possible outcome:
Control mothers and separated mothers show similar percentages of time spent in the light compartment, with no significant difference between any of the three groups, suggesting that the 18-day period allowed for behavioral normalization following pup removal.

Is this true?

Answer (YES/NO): YES